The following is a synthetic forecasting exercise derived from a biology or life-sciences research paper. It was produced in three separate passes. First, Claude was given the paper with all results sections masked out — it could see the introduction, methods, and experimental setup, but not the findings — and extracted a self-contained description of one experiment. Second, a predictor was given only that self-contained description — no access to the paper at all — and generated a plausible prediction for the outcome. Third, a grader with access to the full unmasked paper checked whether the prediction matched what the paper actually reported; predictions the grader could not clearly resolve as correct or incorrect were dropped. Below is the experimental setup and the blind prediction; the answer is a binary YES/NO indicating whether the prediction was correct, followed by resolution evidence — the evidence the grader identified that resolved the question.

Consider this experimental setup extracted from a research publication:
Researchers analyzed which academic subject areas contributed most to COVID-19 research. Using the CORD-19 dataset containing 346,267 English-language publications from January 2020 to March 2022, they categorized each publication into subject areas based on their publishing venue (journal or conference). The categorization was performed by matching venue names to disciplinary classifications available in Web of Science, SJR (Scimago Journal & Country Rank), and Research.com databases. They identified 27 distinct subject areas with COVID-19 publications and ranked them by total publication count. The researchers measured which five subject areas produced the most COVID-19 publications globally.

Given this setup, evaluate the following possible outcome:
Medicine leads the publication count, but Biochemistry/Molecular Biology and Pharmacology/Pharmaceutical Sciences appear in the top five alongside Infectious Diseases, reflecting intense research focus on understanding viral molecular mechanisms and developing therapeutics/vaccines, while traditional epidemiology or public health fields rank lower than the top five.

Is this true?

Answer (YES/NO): NO